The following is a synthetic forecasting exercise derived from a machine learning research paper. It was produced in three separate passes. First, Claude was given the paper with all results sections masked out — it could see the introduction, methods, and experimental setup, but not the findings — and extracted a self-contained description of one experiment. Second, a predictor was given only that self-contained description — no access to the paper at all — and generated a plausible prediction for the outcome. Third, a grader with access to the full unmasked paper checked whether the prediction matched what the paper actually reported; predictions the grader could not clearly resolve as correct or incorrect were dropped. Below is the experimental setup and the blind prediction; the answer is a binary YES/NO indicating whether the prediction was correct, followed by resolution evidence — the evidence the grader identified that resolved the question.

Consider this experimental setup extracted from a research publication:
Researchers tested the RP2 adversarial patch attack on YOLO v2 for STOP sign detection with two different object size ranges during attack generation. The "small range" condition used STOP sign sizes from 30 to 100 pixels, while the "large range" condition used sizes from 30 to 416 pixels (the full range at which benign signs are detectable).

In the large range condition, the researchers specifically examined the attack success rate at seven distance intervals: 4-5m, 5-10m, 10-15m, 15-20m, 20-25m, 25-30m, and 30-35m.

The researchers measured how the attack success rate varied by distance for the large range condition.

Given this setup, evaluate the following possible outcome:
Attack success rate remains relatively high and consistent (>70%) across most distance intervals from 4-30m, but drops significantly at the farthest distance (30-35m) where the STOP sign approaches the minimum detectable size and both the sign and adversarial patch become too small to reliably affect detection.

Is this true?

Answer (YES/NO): NO